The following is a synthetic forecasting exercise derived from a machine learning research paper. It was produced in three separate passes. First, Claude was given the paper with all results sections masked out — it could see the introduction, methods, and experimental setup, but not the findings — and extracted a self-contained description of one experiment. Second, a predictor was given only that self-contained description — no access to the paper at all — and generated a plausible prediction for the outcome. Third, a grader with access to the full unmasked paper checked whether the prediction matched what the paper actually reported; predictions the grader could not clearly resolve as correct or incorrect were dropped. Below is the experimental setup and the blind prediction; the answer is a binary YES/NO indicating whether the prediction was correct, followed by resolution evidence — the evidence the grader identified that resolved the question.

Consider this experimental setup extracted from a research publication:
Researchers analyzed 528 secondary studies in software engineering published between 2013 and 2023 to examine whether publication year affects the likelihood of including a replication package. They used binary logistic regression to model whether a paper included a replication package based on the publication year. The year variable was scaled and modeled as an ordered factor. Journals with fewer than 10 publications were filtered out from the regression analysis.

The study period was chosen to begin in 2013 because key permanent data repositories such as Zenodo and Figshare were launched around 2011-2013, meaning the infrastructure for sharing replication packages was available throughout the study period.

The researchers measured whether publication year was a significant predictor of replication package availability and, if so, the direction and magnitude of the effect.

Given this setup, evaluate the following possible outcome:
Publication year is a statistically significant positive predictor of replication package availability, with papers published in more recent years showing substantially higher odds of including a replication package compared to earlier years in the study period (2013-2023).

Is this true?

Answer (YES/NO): YES